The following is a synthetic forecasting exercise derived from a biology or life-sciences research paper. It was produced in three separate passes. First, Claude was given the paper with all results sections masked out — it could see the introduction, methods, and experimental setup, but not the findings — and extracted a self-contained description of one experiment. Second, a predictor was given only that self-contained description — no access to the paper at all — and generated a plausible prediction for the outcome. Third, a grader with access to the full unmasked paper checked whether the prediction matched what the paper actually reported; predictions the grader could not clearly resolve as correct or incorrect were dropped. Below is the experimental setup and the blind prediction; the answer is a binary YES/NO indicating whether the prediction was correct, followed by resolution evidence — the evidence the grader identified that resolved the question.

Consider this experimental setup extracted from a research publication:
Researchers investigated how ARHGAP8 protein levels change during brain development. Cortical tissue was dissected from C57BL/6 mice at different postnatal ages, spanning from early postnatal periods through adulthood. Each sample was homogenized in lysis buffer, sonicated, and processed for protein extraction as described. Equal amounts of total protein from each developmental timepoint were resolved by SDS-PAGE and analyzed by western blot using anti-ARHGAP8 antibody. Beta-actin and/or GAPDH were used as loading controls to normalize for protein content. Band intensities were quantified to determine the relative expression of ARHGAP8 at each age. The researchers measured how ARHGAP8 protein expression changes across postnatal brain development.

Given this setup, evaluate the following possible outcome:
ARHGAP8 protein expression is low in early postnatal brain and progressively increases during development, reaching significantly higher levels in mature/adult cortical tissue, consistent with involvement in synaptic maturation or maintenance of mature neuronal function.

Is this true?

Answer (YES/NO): YES